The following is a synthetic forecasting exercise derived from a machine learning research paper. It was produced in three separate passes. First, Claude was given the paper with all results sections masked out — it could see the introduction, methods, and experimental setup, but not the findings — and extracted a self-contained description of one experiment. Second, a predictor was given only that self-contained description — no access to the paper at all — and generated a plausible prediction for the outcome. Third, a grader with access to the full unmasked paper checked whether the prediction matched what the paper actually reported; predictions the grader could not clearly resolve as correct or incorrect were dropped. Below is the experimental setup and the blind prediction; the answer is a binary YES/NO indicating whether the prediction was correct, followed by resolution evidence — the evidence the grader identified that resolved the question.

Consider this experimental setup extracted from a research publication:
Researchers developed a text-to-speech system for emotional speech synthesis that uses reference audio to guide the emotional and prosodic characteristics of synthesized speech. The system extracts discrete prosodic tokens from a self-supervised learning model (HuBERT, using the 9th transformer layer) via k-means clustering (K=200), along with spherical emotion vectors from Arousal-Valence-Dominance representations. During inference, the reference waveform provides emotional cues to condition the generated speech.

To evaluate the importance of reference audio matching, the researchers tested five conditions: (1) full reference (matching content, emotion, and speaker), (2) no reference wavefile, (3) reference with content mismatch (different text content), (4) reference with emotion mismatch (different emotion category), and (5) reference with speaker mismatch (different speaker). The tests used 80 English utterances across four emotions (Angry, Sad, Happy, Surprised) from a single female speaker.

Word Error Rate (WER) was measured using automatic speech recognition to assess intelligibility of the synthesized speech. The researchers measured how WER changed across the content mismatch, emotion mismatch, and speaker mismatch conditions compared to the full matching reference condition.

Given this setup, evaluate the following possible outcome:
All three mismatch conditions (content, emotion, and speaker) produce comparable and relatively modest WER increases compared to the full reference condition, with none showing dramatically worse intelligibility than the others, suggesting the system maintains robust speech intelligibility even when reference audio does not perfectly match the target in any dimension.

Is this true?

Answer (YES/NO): NO